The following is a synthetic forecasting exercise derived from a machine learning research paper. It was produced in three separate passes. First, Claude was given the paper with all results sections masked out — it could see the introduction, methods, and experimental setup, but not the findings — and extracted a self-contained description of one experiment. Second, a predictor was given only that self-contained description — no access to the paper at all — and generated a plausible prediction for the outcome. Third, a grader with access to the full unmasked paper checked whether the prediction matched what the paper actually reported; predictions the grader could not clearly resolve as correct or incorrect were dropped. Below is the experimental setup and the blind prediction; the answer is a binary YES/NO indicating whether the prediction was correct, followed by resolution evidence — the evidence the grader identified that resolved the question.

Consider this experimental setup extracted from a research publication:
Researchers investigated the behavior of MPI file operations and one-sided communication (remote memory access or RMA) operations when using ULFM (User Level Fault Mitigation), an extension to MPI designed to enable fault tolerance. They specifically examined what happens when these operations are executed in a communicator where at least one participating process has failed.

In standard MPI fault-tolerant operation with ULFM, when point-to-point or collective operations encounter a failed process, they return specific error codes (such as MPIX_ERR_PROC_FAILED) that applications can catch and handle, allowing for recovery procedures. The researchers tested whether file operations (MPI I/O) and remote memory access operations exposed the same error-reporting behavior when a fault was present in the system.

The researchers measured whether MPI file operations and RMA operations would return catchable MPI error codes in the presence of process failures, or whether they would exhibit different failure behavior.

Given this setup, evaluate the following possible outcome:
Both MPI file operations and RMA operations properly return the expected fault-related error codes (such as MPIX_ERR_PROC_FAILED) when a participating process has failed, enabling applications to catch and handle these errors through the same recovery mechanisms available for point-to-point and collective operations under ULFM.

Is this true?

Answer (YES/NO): NO